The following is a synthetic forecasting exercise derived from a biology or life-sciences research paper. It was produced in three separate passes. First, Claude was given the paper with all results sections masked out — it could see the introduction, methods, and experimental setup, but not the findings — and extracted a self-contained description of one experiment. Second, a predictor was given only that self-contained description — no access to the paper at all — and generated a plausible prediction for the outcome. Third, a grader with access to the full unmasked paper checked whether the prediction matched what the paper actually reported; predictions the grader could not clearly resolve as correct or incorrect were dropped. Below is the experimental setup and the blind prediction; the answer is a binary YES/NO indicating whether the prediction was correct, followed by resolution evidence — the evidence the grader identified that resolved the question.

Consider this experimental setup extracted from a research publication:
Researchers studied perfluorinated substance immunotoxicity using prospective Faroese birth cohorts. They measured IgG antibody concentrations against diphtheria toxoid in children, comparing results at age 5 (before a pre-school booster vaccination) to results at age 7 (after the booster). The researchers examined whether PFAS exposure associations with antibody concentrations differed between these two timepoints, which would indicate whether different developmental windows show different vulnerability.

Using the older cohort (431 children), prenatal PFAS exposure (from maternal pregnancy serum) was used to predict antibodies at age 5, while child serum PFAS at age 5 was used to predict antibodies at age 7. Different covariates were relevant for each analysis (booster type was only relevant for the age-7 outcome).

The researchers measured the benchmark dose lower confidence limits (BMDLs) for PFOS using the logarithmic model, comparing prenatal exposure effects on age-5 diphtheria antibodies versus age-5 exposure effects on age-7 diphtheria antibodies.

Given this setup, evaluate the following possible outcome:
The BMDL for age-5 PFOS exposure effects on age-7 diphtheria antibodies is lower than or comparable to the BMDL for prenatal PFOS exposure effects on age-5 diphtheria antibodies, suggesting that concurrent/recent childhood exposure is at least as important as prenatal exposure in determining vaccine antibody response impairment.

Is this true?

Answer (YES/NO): YES